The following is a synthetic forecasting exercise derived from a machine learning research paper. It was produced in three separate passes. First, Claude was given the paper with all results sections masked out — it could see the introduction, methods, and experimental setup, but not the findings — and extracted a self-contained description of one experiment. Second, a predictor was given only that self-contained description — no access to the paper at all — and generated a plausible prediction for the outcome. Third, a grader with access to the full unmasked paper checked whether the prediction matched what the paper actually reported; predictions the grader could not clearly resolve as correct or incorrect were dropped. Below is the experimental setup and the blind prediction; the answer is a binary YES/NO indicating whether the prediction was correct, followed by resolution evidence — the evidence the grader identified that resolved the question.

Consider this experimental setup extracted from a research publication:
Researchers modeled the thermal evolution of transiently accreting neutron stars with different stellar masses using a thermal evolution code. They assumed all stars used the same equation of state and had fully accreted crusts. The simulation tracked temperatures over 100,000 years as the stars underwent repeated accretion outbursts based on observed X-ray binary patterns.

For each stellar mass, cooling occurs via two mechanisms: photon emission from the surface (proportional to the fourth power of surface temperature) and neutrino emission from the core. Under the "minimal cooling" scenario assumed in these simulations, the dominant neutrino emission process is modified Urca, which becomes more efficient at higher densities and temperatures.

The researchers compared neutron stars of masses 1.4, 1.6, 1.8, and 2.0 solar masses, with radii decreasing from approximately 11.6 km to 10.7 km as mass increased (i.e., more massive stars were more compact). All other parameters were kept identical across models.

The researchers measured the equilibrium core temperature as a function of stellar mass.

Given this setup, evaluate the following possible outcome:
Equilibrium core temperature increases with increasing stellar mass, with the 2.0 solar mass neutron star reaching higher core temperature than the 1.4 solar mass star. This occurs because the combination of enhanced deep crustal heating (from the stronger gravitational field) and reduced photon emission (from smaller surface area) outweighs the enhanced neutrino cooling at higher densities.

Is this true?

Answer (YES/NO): NO